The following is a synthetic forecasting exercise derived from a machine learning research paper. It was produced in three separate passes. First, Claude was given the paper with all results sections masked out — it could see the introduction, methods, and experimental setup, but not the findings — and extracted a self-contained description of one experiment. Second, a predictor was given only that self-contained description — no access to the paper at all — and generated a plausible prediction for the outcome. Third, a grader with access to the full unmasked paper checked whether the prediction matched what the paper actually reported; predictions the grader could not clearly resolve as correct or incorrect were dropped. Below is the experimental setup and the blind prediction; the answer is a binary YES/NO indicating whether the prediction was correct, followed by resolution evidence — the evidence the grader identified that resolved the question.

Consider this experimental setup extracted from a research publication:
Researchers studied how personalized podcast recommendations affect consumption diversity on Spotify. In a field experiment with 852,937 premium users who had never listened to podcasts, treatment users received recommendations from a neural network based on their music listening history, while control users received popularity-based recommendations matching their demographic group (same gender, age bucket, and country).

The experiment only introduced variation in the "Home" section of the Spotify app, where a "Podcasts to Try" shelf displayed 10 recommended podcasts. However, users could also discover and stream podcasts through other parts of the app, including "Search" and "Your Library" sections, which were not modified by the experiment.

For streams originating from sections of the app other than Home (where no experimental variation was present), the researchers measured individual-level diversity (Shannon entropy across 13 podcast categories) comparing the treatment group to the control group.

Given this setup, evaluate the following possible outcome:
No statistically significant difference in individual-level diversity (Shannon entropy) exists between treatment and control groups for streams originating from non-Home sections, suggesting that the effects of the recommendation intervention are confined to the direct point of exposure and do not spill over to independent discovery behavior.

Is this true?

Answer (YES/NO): NO